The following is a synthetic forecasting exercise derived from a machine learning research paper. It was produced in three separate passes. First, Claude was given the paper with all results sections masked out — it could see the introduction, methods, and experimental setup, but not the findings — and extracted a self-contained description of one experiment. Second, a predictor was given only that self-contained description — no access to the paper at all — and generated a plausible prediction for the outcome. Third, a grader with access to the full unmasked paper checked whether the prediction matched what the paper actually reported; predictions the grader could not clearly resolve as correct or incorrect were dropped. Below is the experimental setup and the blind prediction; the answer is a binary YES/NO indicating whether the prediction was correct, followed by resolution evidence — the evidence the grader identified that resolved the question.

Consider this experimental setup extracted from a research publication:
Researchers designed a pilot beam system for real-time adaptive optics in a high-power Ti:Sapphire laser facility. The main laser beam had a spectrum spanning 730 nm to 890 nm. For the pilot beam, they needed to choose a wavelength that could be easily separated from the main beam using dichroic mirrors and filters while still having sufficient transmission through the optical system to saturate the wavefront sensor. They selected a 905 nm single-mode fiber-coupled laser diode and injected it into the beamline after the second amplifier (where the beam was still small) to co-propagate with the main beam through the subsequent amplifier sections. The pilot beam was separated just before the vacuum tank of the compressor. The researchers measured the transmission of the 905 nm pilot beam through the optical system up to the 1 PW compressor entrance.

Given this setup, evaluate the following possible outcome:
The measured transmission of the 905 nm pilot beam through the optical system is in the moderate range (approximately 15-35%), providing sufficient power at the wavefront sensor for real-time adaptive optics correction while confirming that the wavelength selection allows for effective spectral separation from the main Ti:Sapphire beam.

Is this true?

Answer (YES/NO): NO